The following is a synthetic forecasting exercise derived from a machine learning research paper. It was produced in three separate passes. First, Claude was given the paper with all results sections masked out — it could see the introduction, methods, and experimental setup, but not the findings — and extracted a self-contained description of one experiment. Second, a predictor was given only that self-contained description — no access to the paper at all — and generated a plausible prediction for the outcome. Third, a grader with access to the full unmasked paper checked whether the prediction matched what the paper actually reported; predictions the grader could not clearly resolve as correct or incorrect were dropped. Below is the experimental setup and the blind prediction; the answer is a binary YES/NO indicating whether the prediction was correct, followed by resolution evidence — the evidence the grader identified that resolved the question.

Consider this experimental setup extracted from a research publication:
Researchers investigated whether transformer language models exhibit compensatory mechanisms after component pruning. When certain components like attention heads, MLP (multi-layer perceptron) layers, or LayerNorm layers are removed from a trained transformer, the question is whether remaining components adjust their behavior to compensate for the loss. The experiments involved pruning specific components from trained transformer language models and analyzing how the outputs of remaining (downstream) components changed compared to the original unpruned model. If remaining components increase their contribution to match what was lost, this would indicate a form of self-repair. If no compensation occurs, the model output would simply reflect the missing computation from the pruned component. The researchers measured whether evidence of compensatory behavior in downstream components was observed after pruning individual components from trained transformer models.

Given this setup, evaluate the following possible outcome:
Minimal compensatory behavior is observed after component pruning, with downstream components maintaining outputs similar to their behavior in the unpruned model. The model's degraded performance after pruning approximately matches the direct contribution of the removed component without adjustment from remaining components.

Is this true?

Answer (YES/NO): NO